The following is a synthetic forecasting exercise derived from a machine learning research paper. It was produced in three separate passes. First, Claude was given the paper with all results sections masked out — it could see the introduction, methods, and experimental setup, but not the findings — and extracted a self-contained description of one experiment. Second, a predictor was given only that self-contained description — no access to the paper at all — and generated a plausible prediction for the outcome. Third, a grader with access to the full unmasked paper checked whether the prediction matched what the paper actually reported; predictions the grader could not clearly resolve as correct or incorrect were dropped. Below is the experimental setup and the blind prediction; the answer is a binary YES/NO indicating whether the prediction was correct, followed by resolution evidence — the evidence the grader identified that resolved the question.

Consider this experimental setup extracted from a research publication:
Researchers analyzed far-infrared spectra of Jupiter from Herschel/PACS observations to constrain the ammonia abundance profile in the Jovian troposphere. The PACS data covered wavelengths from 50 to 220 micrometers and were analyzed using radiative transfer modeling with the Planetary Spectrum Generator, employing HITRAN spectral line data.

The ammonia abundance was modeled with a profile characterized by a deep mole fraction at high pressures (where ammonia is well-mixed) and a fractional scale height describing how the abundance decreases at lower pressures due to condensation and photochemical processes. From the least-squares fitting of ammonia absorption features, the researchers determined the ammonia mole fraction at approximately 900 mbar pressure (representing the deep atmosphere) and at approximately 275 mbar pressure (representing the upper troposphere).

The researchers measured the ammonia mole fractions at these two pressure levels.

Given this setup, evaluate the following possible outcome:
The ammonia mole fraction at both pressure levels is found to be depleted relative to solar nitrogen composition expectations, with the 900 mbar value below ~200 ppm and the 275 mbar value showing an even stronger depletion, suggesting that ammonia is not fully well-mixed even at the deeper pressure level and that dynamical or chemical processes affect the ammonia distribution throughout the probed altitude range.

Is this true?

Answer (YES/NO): NO